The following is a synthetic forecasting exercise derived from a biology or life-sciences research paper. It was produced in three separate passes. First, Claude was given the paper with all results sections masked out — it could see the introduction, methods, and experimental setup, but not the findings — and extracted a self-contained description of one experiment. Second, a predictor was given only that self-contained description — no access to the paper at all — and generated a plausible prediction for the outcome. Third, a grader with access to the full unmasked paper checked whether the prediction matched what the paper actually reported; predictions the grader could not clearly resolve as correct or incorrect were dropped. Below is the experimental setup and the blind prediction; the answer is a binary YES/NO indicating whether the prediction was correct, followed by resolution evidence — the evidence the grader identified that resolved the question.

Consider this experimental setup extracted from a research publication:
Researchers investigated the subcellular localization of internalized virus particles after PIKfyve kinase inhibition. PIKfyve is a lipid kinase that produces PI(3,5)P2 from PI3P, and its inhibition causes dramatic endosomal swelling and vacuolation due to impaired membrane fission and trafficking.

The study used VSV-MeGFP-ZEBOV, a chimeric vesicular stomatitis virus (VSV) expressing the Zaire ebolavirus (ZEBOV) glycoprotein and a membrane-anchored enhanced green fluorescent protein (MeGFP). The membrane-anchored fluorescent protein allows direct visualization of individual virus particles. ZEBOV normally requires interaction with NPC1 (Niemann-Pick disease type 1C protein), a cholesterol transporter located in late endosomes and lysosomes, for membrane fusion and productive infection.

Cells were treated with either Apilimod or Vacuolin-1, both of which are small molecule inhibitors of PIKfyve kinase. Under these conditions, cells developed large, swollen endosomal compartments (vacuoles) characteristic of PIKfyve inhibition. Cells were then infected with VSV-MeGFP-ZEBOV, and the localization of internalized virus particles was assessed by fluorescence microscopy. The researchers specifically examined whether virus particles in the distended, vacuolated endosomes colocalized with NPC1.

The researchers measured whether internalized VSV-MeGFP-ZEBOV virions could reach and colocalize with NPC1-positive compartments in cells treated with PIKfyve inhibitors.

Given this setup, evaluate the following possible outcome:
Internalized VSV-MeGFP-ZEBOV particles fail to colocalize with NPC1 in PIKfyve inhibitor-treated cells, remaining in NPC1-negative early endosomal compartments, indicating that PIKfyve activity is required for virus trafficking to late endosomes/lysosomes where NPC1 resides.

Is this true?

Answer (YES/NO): NO